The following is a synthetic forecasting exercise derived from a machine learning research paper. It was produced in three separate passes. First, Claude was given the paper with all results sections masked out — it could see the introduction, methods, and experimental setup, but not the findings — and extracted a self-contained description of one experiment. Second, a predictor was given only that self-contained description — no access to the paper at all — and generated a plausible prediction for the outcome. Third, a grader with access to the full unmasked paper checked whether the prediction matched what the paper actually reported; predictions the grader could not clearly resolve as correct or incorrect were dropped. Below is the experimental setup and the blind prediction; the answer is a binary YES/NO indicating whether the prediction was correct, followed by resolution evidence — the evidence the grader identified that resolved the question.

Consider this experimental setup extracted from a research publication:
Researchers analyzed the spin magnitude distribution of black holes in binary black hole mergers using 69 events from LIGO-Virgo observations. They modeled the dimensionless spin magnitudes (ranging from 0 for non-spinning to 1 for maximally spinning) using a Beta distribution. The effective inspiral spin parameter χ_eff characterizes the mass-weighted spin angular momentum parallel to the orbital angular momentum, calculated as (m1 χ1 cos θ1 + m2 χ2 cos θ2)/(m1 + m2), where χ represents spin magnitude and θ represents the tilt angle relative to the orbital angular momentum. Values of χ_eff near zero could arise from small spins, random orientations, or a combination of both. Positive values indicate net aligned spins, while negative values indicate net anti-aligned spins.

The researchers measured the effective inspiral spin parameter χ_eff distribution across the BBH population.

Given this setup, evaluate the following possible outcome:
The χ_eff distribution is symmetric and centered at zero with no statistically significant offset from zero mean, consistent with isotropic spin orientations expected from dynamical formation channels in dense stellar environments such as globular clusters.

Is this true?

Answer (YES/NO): NO